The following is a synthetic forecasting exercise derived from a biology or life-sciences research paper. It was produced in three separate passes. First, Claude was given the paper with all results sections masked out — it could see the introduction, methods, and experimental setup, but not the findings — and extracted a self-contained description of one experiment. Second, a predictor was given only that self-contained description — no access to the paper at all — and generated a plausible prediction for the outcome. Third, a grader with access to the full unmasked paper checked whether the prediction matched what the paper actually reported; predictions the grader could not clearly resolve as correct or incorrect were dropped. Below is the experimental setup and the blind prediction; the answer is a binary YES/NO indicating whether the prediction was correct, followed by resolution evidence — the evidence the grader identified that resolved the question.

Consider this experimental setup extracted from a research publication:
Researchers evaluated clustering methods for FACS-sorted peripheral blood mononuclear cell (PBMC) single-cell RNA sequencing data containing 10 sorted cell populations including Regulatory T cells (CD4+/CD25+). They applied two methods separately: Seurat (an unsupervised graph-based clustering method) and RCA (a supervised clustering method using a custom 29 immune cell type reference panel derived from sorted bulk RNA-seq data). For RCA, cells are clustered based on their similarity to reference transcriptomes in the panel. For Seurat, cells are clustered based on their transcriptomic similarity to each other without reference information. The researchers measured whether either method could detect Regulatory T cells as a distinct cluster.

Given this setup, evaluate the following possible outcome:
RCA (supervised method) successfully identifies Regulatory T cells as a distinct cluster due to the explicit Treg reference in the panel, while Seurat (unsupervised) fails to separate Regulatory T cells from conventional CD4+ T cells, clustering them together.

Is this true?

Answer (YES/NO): YES